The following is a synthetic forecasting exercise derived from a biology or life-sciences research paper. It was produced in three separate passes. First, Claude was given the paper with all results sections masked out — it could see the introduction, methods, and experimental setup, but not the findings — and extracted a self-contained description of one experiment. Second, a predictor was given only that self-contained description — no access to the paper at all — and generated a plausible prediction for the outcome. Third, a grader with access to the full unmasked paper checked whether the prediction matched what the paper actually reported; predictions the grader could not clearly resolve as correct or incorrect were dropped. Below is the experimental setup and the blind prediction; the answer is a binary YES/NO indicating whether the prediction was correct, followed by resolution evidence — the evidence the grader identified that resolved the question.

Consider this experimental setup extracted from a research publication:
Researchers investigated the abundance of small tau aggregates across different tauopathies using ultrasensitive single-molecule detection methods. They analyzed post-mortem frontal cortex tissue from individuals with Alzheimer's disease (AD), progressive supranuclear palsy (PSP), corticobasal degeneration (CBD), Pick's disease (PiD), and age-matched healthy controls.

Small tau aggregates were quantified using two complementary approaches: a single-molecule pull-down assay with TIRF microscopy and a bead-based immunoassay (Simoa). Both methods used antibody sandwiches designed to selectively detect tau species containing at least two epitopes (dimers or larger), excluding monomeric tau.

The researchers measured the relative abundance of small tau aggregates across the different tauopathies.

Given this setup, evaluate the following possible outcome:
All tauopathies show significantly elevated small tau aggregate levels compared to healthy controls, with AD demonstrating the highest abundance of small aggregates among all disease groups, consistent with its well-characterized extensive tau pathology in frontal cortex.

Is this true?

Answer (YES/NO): NO